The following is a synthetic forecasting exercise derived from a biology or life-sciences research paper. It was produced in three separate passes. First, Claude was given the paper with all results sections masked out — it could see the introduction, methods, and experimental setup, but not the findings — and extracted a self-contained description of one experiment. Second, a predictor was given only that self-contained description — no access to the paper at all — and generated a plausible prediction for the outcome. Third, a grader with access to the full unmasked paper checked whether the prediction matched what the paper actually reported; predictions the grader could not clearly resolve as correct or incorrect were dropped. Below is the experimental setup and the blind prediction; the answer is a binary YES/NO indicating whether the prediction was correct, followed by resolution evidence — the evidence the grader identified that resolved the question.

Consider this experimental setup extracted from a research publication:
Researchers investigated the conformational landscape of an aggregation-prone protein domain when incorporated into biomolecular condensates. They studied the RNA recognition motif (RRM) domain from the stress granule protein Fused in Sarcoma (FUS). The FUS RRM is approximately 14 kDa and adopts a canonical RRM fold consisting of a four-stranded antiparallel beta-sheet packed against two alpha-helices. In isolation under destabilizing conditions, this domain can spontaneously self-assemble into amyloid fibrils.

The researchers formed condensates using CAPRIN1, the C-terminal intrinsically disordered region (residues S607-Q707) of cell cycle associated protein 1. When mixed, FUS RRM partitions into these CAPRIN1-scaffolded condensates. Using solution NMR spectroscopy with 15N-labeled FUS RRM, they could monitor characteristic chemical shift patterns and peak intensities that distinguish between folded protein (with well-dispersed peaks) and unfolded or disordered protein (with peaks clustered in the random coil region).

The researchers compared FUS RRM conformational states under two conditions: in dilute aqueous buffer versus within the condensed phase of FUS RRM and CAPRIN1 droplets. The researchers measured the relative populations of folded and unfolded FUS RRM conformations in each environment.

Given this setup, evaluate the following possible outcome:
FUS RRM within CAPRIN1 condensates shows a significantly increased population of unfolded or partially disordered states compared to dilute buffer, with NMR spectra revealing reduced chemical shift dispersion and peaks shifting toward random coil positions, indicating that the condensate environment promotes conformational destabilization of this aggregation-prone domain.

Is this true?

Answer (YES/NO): YES